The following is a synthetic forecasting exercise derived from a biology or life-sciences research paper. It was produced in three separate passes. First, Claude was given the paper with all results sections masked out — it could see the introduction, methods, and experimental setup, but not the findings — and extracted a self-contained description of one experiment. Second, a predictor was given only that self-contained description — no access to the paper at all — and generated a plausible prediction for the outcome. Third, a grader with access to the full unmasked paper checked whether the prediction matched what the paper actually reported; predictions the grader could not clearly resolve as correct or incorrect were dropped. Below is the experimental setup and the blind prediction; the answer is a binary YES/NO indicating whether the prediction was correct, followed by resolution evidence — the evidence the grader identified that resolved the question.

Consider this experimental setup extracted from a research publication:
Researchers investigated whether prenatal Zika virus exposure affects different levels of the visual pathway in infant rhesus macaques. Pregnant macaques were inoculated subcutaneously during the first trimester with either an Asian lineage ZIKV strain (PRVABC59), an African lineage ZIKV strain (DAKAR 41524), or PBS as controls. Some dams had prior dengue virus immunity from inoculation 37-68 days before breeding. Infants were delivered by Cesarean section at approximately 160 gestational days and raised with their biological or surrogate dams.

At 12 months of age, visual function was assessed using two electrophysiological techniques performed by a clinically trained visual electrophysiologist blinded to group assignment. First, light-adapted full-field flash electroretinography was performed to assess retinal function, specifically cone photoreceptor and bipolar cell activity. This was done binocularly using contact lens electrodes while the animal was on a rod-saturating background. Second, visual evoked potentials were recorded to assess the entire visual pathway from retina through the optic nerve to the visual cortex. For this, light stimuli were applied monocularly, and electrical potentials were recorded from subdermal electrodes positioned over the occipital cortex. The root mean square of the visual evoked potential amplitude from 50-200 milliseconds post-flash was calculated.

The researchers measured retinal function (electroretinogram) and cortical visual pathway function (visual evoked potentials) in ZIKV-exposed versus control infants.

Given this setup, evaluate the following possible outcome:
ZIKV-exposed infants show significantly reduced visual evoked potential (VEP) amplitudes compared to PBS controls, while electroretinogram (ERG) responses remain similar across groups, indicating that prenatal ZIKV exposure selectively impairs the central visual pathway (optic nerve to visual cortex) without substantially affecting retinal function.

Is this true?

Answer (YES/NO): NO